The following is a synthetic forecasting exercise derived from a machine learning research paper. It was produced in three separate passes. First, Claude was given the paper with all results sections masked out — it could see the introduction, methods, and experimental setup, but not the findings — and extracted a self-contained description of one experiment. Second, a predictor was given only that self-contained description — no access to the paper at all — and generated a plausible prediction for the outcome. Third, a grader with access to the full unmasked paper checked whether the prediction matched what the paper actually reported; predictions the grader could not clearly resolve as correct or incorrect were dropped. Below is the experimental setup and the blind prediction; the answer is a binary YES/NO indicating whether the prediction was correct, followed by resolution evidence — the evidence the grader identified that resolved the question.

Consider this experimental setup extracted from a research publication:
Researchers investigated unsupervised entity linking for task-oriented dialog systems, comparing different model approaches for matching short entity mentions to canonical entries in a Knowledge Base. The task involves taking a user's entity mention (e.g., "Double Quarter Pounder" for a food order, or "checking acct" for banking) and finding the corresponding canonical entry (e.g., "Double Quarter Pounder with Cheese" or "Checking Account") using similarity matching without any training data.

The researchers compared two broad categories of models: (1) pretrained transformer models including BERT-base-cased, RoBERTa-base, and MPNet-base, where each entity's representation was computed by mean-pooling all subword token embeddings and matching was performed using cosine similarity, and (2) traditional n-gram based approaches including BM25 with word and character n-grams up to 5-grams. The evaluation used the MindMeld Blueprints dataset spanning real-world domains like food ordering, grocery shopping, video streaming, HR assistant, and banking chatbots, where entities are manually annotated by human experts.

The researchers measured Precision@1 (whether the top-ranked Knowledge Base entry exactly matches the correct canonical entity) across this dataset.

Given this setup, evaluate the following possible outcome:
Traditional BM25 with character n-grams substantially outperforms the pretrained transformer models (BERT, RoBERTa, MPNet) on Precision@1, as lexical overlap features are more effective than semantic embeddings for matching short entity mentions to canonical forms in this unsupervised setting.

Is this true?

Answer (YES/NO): YES